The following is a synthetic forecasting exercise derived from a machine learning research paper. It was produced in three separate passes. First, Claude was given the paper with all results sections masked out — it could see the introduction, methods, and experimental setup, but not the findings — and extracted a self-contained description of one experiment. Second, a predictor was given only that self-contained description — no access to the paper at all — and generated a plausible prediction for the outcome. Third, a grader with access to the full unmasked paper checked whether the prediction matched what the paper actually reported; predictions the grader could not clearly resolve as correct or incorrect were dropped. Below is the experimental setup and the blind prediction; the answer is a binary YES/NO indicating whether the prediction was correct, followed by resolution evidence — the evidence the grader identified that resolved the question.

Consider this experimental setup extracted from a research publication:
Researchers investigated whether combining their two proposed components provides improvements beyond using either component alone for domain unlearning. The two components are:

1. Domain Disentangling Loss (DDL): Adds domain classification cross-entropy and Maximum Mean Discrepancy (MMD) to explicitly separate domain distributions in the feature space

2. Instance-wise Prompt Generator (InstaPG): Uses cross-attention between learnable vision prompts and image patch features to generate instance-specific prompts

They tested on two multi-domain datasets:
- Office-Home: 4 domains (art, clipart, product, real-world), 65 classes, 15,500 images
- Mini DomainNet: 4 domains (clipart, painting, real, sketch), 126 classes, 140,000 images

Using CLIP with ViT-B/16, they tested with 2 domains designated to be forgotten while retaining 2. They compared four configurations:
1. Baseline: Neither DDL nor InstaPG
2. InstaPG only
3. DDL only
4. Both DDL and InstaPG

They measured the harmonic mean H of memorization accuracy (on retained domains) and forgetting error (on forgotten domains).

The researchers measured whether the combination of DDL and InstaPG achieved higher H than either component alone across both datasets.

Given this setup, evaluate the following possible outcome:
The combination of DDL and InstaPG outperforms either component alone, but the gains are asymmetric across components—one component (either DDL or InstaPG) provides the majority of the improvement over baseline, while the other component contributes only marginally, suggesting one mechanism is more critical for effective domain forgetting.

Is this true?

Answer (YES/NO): NO